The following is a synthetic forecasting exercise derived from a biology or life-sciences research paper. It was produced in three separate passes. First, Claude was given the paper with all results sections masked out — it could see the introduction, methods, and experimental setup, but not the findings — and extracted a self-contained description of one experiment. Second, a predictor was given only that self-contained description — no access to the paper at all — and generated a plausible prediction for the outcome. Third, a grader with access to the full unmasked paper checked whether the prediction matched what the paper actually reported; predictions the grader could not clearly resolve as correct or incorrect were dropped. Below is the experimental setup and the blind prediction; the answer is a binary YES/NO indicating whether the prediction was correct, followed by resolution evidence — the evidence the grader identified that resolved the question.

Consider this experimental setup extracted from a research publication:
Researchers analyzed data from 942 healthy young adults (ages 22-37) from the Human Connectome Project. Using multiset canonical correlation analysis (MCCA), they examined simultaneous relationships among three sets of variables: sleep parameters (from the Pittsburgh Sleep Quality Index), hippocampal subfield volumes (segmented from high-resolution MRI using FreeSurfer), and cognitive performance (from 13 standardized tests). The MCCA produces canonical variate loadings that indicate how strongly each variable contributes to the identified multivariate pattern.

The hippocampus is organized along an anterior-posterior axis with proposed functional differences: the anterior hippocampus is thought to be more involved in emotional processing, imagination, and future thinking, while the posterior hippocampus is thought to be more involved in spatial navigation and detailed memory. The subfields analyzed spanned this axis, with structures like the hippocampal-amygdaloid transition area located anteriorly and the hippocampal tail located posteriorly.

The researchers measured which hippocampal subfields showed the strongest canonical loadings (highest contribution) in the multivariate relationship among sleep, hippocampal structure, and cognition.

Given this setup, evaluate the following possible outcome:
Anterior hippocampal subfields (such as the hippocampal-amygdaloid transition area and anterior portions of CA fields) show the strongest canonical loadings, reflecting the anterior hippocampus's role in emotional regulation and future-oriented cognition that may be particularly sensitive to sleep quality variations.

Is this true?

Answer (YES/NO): YES